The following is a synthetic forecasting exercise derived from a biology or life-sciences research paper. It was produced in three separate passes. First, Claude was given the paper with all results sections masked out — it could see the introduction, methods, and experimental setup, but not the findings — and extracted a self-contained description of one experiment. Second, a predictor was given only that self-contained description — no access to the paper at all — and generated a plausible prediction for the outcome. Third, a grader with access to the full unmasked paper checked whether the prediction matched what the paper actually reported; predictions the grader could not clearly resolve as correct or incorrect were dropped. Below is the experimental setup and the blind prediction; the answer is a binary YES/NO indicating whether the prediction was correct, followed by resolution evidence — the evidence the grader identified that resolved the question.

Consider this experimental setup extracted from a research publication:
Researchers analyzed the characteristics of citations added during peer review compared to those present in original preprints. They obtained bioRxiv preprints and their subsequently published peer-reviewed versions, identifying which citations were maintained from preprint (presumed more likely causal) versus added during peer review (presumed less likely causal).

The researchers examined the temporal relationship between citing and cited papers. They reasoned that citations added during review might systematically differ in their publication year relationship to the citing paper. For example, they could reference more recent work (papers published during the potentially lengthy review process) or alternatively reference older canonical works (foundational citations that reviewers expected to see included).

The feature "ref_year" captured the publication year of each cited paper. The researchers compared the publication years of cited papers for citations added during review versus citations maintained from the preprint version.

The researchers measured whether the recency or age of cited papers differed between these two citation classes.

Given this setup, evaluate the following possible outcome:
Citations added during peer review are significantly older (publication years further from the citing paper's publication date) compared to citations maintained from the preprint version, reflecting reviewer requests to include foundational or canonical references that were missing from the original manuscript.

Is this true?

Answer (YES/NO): NO